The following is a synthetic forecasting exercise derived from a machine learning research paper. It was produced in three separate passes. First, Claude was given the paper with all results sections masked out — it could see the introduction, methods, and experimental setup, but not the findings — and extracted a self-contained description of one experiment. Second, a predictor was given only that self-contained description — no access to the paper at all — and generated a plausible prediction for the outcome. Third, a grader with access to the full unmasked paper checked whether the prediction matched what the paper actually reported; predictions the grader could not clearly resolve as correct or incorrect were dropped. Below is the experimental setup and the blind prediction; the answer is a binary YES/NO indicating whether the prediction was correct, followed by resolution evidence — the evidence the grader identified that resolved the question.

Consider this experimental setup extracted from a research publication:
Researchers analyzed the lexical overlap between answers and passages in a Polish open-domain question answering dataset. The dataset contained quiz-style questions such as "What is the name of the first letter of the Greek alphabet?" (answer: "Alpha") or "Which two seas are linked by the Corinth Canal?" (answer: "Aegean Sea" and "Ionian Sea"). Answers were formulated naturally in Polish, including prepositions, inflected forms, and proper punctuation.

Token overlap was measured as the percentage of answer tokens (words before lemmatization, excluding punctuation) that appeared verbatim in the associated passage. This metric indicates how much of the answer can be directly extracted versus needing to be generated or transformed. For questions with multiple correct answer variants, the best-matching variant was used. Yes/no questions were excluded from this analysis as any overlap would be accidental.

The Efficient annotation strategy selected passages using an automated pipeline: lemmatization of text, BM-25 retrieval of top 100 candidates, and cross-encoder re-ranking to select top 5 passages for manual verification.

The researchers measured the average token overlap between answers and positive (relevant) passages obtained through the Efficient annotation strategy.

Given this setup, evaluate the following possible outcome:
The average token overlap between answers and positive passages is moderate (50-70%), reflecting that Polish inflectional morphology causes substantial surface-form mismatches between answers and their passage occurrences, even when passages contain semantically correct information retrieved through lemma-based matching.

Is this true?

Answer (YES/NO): NO